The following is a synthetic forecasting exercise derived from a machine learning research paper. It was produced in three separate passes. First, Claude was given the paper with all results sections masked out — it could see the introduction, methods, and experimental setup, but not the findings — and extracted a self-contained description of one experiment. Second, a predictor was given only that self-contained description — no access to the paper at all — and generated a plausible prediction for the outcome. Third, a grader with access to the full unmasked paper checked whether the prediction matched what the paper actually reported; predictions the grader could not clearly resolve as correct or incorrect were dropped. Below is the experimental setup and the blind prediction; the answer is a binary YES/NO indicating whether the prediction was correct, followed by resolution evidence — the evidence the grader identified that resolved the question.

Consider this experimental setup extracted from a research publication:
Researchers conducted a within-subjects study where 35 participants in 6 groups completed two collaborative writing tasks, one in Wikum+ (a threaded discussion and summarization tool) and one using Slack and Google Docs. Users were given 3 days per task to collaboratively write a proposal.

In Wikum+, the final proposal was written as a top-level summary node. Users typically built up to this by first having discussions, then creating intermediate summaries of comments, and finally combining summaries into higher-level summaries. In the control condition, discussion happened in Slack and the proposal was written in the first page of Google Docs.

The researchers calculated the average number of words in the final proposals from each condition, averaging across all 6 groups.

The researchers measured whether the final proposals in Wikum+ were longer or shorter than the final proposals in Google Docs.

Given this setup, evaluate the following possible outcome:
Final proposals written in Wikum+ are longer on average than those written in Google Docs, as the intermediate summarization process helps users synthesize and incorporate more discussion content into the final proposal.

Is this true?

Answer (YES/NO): NO